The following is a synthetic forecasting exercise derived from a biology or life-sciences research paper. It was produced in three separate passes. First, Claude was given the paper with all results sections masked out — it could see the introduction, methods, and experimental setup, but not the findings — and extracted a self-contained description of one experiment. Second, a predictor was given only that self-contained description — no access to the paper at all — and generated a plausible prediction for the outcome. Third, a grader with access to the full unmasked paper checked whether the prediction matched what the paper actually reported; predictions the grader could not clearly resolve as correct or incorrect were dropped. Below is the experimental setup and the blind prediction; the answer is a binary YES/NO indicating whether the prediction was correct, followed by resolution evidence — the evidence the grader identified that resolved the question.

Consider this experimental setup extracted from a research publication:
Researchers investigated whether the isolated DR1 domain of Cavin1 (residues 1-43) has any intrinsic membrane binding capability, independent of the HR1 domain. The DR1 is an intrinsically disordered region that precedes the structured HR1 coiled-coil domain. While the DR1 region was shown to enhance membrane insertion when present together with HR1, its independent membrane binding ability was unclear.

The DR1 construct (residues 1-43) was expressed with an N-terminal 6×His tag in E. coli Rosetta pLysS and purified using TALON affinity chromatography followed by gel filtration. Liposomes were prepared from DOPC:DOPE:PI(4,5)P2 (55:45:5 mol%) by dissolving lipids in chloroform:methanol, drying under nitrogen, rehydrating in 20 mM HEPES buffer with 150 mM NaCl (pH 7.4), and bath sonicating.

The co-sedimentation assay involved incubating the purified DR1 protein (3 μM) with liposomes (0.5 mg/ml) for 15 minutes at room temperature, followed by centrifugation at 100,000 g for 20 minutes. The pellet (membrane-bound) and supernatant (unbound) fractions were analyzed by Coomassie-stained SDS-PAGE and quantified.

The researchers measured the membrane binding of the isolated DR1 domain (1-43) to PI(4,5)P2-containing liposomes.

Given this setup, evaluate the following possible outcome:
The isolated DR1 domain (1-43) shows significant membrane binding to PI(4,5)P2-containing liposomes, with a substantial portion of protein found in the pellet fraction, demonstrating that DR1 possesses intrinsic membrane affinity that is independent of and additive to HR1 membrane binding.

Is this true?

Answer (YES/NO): NO